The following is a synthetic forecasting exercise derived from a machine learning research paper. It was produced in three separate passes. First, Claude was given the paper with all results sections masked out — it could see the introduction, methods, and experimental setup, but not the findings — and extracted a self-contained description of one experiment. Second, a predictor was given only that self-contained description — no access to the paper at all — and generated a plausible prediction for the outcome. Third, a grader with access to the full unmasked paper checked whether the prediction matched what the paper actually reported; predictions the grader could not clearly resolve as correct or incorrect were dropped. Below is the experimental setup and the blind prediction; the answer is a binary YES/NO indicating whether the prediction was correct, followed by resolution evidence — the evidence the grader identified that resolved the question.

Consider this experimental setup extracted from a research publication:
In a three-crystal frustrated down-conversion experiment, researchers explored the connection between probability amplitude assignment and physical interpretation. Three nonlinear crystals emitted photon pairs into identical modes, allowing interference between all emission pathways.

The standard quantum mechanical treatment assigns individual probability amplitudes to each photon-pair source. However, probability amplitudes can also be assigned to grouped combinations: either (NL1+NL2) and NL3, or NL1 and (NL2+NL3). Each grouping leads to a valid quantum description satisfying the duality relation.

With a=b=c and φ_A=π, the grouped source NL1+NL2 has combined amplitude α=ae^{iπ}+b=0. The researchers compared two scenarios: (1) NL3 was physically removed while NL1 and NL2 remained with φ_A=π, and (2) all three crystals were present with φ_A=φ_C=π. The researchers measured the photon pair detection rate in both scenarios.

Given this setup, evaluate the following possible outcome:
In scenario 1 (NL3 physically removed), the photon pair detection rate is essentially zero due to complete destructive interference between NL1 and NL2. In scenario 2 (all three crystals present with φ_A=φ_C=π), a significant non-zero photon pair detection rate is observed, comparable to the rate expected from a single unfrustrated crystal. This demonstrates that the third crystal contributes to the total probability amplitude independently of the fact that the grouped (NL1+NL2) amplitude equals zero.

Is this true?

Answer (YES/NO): YES